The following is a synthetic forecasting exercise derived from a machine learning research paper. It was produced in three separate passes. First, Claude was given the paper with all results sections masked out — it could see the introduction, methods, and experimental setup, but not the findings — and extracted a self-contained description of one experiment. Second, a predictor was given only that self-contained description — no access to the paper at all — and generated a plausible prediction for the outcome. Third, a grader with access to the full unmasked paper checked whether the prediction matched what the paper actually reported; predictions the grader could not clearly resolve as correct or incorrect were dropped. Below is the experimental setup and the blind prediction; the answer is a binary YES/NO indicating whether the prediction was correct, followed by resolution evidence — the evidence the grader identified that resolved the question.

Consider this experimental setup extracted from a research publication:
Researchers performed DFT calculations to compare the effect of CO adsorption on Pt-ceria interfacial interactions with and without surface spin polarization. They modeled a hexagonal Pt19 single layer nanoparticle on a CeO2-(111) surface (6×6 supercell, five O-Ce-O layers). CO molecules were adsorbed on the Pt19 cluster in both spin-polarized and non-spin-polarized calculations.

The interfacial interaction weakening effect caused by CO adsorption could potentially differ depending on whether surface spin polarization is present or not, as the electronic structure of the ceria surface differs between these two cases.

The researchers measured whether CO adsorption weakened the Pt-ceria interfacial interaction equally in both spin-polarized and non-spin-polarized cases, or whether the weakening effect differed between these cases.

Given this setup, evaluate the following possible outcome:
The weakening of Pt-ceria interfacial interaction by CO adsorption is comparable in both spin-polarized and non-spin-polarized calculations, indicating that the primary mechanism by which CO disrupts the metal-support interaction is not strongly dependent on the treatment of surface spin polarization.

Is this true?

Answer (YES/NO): YES